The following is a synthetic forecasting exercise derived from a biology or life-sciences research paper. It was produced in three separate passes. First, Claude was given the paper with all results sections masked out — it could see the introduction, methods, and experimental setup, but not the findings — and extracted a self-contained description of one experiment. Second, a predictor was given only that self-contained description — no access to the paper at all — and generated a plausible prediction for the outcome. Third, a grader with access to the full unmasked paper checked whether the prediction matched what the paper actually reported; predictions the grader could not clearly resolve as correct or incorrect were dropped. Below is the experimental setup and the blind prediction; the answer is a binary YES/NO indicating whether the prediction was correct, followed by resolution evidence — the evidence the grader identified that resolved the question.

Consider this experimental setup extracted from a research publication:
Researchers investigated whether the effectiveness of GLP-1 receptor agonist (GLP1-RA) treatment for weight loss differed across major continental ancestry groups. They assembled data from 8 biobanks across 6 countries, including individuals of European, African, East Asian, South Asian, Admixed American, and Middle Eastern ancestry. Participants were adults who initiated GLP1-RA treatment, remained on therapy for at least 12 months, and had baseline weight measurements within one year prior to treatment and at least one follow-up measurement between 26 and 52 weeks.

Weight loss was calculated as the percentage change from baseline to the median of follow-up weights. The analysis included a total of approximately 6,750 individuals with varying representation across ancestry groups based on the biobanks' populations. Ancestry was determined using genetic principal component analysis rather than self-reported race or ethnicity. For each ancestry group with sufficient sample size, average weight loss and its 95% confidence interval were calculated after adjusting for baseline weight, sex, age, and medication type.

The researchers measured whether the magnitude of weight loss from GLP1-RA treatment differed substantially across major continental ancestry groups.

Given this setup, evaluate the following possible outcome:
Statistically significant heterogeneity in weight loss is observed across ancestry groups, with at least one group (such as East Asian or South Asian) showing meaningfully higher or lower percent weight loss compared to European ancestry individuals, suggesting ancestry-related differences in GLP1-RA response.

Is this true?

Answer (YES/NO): NO